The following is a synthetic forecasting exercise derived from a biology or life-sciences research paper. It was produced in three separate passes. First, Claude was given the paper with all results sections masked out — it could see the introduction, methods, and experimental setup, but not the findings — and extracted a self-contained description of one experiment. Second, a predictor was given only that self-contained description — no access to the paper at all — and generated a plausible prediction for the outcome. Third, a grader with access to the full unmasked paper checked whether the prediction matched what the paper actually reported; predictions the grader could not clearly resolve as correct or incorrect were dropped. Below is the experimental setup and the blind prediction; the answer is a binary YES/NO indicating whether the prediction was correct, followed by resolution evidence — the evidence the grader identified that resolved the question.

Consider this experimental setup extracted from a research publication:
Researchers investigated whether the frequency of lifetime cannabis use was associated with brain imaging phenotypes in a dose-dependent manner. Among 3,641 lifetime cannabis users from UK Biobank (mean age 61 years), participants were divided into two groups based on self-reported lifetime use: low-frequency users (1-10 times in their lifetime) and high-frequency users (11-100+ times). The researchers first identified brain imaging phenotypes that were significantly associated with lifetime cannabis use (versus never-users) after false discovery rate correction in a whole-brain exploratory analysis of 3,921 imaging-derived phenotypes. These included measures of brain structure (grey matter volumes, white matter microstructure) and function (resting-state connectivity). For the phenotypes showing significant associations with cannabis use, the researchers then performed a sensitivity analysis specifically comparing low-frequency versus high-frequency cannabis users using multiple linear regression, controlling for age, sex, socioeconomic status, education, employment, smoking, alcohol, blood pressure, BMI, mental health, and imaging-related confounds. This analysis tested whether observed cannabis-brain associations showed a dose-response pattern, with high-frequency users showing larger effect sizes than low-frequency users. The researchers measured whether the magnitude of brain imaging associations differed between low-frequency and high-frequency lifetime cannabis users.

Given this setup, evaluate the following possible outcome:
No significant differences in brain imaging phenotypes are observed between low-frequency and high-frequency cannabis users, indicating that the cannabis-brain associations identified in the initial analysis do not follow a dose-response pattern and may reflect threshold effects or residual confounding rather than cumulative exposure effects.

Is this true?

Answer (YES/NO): YES